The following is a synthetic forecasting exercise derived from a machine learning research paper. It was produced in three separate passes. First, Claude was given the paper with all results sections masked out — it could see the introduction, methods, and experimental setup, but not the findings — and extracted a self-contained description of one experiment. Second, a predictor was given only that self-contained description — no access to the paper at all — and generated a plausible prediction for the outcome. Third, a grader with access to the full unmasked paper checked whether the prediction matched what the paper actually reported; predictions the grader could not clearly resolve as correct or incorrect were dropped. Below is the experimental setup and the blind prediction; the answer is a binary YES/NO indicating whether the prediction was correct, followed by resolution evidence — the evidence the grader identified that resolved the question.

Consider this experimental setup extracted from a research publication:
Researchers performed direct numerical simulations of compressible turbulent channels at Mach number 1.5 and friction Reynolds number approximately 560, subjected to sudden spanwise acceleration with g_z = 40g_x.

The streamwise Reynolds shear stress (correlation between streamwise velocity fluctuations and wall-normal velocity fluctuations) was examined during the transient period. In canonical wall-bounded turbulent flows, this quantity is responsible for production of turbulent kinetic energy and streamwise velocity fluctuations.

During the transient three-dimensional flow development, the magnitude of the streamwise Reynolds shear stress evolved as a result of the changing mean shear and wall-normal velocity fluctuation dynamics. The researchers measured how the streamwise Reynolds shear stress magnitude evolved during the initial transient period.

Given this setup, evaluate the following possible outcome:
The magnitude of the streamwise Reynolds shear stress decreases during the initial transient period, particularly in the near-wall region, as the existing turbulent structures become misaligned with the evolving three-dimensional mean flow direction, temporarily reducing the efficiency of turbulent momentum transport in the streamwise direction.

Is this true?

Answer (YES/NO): YES